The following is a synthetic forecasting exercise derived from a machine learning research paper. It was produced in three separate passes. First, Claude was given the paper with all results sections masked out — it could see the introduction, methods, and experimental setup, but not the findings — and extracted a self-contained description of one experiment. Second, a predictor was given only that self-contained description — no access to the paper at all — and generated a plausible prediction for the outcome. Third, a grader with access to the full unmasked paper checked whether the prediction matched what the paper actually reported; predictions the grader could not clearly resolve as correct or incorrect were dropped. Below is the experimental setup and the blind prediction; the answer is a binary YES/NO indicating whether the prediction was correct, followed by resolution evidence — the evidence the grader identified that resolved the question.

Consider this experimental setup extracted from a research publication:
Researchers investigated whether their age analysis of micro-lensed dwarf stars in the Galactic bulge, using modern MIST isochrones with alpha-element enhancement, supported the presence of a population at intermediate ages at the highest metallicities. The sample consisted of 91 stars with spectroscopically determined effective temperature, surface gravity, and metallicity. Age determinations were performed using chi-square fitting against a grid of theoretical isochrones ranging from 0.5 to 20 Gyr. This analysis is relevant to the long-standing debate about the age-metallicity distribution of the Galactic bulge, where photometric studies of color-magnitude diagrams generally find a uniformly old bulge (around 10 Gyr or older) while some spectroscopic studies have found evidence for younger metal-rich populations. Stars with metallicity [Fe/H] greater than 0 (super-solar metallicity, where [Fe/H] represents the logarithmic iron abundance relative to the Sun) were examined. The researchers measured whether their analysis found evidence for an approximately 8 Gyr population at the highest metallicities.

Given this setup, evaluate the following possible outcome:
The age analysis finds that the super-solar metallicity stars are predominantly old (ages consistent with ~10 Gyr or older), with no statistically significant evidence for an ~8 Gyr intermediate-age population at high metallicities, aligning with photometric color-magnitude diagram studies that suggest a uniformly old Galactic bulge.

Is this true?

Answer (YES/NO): NO